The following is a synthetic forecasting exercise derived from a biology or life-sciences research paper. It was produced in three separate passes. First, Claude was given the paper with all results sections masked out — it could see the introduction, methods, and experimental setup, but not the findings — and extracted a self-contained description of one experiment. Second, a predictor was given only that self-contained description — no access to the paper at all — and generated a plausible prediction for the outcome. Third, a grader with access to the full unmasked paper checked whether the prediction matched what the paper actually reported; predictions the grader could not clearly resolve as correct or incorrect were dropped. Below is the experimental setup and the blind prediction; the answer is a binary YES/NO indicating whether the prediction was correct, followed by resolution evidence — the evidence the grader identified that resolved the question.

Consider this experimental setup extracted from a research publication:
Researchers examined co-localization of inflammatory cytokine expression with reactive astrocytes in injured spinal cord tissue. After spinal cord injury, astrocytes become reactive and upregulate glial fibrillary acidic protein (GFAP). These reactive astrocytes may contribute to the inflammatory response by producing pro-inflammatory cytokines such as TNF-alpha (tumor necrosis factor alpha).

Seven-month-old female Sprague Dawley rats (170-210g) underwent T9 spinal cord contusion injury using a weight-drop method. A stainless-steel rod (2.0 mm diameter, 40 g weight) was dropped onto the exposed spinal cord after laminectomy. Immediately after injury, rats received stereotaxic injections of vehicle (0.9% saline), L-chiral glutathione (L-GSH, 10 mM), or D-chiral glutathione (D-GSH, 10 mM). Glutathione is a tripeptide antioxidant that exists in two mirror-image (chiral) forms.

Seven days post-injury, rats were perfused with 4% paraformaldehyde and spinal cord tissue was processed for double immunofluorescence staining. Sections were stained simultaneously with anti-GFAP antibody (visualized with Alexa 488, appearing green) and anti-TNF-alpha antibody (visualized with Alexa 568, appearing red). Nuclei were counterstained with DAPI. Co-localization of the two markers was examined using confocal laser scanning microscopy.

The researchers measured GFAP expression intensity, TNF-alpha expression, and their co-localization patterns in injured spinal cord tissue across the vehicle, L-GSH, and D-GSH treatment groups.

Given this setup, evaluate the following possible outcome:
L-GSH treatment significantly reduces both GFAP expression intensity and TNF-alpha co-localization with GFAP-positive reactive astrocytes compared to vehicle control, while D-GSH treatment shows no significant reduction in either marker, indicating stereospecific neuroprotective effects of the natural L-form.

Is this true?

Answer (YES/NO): NO